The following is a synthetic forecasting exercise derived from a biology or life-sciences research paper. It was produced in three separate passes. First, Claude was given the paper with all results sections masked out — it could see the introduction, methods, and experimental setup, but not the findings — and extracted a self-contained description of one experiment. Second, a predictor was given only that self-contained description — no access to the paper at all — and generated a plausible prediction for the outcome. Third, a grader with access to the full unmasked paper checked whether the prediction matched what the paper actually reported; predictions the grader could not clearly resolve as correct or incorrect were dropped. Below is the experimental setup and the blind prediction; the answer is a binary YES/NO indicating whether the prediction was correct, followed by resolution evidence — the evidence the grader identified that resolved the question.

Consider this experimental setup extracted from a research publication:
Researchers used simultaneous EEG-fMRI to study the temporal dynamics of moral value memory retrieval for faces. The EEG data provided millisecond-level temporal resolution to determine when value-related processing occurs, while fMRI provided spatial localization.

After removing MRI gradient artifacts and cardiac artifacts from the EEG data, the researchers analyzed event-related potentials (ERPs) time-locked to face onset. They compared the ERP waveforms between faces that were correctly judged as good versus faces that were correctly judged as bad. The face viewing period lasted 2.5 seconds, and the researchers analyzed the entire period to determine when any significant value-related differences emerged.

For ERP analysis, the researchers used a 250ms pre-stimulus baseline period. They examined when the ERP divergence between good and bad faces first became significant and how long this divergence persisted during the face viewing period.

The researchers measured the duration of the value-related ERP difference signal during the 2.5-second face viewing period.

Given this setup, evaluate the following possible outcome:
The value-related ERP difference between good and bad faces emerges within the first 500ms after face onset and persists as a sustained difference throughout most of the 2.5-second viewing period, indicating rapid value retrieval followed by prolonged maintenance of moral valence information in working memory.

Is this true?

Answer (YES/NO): NO